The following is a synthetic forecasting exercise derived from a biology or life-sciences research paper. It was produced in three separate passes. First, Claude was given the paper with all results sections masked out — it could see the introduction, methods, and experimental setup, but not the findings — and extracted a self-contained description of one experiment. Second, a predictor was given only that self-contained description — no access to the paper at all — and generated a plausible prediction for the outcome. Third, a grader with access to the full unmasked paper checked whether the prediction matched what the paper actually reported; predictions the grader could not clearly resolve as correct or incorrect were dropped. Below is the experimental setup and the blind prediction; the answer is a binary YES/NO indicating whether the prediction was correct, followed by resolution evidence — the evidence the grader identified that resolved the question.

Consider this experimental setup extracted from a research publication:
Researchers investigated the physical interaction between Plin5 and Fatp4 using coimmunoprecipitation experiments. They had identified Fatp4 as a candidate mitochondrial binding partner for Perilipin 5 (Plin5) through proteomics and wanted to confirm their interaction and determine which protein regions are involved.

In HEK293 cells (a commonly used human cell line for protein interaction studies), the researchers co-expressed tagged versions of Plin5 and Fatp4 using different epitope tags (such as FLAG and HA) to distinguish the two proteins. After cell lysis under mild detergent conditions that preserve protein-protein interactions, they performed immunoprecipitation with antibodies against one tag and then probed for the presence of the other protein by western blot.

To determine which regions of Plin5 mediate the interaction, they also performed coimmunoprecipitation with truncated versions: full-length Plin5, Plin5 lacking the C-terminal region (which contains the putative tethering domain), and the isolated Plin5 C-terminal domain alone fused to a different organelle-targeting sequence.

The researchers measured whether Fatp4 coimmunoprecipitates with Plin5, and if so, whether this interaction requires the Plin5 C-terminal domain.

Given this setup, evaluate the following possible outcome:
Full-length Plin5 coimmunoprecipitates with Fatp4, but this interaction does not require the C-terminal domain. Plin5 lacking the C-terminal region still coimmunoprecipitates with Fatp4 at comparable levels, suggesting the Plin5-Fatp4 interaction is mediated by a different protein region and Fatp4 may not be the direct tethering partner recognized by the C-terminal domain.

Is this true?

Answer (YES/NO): NO